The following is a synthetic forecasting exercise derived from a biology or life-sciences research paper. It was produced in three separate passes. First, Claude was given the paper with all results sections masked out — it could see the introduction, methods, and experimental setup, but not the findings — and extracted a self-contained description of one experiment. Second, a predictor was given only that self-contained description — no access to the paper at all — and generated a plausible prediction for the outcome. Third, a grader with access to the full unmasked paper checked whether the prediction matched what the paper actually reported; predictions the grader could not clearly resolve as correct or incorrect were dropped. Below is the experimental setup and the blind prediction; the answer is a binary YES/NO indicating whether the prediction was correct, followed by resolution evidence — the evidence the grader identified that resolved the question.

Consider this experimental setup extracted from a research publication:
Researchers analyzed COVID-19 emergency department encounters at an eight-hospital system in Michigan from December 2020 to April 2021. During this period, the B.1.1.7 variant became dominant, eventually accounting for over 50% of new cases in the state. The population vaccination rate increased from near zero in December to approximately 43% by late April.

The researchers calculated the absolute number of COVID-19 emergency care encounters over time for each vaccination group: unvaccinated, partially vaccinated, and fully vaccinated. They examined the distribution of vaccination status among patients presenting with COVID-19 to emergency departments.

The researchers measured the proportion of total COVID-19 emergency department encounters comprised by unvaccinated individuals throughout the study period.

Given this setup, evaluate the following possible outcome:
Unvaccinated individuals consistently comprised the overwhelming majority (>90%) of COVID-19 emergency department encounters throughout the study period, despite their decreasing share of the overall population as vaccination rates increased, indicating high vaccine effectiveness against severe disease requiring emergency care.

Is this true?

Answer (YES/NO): YES